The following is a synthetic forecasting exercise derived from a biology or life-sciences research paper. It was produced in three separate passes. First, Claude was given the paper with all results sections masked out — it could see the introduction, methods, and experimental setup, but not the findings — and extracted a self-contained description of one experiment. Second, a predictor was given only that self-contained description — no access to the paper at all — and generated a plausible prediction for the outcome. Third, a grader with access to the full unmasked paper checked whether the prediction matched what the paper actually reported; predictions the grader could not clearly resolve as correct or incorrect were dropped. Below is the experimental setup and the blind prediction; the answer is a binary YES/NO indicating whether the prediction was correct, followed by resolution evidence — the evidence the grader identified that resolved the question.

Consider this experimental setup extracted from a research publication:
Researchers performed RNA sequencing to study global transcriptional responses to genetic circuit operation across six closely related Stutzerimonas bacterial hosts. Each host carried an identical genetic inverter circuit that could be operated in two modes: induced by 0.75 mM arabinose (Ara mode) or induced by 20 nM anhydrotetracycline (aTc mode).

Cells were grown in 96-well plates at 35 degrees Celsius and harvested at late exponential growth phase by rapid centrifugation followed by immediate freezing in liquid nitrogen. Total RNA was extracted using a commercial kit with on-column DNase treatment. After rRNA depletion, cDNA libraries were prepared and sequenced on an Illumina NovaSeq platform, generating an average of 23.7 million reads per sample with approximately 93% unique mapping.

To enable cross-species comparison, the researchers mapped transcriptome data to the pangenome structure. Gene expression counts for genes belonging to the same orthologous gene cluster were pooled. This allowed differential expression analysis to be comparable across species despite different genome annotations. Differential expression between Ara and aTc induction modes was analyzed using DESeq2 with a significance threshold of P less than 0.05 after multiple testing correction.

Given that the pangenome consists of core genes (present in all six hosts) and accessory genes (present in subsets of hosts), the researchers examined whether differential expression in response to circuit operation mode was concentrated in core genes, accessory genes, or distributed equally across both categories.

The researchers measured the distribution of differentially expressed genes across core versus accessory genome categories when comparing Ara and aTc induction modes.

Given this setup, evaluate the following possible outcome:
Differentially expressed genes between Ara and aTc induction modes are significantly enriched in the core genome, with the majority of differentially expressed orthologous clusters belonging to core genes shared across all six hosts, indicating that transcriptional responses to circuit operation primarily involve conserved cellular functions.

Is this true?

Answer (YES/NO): YES